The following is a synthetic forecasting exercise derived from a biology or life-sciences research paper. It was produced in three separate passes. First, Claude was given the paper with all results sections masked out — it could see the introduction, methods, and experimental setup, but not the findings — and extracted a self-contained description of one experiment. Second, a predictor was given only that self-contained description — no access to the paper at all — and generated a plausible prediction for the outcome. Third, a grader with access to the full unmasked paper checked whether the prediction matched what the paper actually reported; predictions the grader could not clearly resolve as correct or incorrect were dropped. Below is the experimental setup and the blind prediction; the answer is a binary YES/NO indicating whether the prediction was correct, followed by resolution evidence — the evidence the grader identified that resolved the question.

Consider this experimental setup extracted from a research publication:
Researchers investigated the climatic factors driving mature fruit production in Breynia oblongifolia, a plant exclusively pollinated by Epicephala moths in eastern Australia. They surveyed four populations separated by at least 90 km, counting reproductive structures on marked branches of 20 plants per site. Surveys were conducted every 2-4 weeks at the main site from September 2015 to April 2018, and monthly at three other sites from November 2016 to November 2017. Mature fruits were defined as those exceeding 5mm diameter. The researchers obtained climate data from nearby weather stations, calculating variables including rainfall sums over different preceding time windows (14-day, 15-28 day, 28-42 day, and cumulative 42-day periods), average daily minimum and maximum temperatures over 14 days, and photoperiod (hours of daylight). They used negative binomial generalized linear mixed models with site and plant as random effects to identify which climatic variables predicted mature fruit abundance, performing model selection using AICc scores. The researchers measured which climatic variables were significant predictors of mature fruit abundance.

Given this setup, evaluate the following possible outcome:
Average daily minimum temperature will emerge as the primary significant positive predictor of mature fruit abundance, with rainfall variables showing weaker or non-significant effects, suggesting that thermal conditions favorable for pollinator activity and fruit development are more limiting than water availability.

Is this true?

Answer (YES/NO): NO